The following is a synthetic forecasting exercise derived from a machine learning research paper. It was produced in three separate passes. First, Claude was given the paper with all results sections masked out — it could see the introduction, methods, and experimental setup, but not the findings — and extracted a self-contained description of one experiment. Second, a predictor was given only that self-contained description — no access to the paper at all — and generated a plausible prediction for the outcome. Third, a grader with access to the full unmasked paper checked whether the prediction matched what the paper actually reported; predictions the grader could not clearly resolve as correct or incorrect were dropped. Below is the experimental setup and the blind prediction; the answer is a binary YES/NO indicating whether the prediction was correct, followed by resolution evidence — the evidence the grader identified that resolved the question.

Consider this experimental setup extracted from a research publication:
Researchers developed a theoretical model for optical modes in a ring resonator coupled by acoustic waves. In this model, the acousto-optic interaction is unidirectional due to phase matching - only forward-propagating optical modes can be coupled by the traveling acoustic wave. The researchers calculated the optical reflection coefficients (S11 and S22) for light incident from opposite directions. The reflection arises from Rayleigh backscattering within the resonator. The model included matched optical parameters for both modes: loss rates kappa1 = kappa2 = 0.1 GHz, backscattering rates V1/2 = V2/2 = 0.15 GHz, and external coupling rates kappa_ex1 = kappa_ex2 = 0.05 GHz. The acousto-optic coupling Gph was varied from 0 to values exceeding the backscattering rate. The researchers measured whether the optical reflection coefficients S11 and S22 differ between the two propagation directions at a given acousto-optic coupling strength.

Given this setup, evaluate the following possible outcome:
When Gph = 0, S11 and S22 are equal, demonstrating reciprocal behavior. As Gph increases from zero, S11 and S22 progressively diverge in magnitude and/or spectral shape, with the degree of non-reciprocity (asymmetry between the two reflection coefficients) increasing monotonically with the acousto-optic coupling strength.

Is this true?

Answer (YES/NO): NO